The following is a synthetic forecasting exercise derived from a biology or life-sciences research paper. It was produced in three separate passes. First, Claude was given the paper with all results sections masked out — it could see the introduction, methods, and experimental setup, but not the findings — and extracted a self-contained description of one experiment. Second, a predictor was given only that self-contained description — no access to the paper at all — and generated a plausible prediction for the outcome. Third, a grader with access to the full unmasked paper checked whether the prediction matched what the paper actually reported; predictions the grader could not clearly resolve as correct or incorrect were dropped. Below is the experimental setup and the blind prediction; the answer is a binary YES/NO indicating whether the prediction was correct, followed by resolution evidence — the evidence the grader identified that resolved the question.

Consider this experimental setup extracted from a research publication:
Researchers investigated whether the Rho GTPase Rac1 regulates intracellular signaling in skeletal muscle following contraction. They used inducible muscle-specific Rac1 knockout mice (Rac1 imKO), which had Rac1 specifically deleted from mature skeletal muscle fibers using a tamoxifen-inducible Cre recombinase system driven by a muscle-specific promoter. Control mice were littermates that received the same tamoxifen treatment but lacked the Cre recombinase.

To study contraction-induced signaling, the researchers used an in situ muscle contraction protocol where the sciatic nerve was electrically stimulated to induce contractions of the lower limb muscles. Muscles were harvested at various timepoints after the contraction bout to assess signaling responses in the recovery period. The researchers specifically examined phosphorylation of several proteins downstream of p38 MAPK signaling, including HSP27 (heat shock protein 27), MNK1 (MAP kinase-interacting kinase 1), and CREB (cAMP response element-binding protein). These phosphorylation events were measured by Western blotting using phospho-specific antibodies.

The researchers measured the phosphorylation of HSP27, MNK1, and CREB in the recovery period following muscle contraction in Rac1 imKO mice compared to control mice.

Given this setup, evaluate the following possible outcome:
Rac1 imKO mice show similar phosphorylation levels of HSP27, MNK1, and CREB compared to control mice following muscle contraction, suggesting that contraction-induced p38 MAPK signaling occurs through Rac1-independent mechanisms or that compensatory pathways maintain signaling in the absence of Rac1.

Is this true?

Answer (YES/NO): NO